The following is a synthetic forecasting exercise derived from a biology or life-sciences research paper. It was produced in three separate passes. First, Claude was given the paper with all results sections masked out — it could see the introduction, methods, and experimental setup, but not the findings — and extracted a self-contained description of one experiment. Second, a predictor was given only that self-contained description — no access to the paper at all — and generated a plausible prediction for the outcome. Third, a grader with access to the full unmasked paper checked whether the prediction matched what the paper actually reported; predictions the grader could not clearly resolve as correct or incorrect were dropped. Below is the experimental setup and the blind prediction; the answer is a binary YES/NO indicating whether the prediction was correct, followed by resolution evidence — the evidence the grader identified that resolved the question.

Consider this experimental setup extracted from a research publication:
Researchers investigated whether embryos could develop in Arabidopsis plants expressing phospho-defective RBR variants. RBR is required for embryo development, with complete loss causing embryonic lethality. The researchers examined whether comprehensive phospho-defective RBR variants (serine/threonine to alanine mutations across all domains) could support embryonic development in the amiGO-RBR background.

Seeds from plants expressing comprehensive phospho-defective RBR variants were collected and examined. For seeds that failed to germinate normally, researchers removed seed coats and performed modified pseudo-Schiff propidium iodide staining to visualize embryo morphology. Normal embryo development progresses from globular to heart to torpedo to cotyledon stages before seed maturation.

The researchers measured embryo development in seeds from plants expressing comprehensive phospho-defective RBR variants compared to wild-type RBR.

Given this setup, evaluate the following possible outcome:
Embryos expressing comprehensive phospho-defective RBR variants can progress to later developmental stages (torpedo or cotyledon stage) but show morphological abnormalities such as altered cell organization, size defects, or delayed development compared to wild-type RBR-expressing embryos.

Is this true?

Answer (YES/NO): YES